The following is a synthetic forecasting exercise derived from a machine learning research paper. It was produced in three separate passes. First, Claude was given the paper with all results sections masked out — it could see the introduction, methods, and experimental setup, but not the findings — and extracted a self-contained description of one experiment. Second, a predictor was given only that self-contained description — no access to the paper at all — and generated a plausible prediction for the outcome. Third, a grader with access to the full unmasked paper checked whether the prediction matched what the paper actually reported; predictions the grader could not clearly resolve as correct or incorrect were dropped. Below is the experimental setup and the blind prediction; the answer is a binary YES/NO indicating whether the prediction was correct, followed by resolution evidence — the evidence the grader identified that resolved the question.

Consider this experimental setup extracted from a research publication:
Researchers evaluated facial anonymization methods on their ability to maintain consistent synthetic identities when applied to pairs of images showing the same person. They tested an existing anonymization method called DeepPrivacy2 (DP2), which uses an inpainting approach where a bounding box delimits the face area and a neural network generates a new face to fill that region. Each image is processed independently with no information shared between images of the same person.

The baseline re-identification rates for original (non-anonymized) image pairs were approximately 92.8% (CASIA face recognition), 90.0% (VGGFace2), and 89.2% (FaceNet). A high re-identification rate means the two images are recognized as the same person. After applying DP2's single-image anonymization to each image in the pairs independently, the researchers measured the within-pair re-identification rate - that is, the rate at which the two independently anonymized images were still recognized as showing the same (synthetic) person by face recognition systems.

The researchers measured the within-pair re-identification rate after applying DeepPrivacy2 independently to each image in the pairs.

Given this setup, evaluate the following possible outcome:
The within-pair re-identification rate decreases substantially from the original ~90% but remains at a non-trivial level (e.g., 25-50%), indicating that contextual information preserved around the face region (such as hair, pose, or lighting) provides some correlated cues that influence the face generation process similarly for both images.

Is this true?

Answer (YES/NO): NO